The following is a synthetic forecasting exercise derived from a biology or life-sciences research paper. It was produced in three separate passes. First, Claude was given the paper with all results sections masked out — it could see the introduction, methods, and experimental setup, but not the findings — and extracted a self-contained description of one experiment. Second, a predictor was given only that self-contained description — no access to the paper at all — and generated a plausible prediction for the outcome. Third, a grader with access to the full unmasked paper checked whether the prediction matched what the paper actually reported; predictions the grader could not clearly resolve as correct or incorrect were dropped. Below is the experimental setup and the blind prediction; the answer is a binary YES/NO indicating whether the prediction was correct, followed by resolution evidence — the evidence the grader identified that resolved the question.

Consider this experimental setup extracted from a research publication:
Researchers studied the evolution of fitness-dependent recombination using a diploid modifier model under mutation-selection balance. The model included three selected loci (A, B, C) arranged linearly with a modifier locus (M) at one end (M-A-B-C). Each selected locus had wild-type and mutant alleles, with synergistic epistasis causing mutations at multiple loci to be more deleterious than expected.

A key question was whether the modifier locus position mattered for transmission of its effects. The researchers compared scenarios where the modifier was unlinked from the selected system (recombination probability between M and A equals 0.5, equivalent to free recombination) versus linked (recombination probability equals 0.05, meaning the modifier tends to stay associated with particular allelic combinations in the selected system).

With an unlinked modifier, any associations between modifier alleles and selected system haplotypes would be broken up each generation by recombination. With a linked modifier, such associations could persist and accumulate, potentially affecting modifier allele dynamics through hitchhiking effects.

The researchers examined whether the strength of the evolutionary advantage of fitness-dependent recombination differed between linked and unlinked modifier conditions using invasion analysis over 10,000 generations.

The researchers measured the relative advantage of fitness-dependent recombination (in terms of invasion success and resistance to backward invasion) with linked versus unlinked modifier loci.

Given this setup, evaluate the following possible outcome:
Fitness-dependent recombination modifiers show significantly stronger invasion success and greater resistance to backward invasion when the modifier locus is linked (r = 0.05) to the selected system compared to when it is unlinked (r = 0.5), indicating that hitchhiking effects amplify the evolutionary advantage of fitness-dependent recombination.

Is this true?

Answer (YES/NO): YES